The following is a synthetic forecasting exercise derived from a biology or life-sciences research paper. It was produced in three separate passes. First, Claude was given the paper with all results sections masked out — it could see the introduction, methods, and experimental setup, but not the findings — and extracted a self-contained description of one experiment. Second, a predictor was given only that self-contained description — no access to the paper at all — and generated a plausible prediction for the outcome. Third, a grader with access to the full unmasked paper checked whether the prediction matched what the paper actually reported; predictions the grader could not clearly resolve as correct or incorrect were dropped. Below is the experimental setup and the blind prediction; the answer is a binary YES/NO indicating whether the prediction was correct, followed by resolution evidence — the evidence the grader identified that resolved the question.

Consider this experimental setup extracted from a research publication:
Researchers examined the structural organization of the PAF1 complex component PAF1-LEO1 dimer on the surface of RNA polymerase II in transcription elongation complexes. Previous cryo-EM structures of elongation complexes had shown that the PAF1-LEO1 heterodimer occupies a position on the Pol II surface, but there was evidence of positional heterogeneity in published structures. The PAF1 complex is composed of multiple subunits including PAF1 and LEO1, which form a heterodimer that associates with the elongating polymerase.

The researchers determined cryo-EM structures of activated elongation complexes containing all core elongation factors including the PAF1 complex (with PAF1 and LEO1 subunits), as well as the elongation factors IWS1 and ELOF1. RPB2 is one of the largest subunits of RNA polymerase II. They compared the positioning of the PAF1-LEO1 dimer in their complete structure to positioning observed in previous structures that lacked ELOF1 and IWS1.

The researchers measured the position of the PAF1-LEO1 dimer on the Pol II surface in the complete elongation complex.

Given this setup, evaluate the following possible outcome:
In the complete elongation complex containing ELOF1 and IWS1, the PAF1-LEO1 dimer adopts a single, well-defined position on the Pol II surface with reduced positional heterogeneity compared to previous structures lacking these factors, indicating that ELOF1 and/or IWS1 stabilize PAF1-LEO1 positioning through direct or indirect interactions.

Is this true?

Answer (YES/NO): NO